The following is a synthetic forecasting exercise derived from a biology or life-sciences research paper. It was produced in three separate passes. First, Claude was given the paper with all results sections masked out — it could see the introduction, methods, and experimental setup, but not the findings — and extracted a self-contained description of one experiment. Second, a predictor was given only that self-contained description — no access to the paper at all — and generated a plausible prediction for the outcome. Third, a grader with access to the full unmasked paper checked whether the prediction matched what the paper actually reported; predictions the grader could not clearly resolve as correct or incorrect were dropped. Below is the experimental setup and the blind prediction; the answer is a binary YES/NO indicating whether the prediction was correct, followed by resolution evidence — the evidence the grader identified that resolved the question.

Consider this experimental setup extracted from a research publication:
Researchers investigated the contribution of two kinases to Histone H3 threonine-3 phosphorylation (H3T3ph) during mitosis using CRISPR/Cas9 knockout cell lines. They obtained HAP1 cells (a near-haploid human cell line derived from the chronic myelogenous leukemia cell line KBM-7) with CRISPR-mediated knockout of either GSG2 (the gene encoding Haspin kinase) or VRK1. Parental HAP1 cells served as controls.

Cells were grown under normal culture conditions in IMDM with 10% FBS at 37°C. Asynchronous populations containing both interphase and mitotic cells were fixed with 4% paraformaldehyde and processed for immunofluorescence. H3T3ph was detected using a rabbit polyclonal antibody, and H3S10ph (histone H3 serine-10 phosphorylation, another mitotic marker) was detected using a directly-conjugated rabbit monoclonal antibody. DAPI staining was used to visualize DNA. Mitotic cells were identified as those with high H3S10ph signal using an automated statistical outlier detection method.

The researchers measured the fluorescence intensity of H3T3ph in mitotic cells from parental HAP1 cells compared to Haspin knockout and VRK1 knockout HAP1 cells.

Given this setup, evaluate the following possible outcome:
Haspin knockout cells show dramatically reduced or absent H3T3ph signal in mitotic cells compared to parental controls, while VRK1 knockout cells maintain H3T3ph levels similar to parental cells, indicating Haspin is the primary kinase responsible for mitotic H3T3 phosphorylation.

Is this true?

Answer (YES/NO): YES